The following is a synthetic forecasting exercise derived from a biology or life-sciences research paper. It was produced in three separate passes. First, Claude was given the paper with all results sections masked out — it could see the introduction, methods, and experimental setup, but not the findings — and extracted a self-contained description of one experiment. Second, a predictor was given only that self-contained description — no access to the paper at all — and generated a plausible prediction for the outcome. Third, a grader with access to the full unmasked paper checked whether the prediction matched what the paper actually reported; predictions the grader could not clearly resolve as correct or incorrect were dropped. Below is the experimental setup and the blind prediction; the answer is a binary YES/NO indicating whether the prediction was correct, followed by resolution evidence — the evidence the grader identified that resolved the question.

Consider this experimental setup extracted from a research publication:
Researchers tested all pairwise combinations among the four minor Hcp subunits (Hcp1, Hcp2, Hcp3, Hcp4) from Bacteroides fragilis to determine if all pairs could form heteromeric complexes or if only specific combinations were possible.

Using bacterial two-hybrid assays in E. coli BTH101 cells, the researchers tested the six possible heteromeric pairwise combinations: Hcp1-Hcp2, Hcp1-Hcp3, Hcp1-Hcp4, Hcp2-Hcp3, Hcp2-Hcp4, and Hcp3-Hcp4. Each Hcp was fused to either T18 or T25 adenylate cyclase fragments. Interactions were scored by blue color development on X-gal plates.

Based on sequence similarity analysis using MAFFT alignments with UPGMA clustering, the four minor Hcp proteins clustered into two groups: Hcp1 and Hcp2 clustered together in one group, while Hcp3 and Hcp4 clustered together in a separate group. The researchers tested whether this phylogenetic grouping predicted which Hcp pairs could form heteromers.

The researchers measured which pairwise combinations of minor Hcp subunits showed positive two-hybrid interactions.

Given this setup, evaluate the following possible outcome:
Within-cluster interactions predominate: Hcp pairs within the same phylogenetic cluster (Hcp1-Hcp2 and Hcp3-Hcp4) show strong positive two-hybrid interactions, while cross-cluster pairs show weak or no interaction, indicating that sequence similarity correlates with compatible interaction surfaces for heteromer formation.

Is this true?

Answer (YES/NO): YES